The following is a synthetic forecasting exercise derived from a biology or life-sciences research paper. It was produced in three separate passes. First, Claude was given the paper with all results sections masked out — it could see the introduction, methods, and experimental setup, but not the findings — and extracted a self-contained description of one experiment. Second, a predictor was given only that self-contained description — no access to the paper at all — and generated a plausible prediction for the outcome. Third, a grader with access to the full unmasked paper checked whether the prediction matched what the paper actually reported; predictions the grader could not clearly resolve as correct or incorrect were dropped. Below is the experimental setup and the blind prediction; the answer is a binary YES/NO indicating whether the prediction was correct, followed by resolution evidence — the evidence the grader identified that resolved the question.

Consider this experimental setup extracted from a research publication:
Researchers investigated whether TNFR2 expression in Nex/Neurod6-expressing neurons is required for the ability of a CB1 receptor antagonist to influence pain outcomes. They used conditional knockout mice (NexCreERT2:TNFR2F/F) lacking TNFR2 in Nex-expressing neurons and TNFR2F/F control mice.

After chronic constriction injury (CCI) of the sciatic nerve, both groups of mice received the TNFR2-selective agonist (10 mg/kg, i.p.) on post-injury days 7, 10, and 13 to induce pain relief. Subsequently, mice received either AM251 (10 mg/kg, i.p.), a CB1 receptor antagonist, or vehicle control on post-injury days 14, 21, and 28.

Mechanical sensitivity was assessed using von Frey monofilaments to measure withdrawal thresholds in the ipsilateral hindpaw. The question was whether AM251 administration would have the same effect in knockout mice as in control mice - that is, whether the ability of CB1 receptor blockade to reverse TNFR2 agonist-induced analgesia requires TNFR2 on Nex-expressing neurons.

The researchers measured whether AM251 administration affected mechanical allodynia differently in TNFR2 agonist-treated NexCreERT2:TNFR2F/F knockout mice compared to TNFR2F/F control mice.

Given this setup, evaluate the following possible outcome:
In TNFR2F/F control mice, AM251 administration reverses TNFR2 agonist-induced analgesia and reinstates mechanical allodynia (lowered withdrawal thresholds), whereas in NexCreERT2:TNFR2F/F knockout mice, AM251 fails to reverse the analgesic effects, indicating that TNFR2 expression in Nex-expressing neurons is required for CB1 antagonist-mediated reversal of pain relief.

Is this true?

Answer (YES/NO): NO